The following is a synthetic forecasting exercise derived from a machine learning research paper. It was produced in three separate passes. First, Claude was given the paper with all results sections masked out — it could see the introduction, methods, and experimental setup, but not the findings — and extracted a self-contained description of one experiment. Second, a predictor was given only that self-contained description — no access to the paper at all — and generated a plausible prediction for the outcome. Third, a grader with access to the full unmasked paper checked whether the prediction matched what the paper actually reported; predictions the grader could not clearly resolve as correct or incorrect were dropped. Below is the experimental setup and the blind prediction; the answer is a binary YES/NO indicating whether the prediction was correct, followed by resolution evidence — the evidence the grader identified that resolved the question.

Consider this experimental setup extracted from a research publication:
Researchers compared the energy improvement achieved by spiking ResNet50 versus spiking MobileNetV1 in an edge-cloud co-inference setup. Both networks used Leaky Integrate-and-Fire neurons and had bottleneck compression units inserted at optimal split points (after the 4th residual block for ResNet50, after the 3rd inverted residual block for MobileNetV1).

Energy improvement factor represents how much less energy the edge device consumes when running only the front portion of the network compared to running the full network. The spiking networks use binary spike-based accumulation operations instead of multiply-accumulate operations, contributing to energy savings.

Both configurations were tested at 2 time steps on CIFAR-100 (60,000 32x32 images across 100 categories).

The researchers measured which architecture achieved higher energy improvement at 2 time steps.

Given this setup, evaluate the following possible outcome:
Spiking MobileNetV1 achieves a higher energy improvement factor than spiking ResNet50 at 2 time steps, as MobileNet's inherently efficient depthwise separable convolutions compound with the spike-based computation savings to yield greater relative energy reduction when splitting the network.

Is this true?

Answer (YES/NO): NO